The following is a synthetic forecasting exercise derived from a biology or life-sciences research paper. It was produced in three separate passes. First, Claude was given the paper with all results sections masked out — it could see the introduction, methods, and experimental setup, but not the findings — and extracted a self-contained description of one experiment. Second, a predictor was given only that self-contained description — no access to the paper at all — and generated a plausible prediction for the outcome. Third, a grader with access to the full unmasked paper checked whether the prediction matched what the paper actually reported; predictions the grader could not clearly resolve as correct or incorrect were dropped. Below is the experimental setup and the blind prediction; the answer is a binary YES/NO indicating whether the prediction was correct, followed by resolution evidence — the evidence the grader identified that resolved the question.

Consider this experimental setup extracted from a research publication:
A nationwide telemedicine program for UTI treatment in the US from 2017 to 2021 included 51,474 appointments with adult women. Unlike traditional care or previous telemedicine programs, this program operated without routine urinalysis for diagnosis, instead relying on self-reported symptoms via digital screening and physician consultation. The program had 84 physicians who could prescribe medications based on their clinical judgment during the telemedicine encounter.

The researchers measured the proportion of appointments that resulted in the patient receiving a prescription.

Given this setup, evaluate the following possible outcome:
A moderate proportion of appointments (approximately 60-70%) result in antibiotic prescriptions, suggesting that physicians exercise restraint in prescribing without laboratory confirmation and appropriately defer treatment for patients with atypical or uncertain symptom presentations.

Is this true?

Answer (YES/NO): NO